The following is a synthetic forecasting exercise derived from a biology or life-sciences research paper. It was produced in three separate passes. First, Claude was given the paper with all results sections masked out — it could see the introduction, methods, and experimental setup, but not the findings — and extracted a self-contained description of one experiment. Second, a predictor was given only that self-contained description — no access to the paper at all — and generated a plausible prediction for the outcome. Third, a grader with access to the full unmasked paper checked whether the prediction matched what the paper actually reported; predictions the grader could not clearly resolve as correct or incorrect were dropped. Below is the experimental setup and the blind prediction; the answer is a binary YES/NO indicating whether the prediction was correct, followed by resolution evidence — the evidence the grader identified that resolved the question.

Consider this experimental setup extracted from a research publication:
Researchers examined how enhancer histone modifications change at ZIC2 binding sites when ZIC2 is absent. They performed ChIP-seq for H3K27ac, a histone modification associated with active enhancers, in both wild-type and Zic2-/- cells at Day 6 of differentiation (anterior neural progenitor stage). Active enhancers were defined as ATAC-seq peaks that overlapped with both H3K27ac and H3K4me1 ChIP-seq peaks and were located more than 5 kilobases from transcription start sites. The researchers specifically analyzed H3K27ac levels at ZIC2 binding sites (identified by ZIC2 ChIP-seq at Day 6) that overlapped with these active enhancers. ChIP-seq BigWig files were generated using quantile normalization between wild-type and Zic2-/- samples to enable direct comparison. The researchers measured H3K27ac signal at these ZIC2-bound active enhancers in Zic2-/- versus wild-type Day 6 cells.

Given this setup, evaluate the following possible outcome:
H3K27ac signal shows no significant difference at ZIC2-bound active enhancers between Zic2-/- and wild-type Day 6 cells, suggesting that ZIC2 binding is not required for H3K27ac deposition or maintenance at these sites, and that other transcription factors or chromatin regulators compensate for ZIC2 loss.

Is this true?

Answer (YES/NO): NO